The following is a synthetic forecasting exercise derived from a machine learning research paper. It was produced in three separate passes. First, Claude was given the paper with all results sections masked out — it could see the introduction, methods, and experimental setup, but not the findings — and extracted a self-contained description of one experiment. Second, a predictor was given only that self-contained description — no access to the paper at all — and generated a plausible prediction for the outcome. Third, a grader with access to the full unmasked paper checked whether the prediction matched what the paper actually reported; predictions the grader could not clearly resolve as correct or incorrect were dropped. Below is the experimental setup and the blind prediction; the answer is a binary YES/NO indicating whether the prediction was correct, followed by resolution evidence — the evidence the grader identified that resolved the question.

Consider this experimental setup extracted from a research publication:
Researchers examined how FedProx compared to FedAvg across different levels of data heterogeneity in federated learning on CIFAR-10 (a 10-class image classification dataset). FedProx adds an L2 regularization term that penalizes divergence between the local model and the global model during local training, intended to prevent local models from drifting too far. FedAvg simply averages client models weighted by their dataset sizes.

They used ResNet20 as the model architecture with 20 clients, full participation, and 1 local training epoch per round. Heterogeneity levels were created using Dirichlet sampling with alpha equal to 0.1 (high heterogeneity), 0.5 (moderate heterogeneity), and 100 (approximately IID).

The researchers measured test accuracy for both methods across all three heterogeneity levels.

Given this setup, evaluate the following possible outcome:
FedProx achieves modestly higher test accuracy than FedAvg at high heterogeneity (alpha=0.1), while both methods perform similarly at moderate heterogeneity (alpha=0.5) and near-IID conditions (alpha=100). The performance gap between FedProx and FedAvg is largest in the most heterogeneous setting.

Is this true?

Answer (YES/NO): NO